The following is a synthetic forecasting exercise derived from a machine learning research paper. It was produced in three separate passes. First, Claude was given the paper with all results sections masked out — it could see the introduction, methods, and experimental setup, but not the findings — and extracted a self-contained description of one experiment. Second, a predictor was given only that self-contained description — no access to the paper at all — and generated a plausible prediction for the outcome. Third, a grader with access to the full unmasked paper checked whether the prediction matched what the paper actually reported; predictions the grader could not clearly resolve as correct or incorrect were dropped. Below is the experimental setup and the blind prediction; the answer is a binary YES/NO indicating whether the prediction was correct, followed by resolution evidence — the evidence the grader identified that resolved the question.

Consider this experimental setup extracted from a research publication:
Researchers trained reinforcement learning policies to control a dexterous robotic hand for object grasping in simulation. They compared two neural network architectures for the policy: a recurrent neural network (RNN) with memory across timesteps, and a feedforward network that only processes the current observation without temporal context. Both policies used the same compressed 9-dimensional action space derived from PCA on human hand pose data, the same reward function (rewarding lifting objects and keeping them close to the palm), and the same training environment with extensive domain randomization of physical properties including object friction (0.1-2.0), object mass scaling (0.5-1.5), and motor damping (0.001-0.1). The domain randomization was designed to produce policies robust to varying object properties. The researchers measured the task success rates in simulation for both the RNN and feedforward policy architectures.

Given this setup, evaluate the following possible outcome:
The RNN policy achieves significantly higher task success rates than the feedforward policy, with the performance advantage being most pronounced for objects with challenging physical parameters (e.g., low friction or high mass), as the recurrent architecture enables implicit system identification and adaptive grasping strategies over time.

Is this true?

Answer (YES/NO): NO